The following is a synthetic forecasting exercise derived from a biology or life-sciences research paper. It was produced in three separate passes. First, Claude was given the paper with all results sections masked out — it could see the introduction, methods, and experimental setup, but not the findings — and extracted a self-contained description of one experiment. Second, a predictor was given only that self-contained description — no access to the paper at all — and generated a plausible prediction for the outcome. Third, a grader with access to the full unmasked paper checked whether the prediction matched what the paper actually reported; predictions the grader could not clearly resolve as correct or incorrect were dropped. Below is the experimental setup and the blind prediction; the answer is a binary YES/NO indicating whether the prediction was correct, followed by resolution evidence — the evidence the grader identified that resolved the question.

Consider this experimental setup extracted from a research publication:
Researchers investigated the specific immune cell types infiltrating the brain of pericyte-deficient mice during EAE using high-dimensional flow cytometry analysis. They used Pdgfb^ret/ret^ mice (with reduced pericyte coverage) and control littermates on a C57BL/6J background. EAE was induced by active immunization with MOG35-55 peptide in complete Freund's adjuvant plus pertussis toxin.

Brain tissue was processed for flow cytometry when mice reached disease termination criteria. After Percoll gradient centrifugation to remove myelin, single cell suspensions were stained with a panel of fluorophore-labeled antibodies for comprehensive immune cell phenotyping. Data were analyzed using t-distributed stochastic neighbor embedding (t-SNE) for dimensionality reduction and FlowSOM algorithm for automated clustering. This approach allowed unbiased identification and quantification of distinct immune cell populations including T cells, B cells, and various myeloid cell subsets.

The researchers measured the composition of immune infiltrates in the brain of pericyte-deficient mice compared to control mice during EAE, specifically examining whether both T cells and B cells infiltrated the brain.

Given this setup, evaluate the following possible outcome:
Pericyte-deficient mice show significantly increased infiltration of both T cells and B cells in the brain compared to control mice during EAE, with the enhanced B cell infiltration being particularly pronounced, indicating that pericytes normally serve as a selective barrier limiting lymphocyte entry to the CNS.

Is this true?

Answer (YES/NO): NO